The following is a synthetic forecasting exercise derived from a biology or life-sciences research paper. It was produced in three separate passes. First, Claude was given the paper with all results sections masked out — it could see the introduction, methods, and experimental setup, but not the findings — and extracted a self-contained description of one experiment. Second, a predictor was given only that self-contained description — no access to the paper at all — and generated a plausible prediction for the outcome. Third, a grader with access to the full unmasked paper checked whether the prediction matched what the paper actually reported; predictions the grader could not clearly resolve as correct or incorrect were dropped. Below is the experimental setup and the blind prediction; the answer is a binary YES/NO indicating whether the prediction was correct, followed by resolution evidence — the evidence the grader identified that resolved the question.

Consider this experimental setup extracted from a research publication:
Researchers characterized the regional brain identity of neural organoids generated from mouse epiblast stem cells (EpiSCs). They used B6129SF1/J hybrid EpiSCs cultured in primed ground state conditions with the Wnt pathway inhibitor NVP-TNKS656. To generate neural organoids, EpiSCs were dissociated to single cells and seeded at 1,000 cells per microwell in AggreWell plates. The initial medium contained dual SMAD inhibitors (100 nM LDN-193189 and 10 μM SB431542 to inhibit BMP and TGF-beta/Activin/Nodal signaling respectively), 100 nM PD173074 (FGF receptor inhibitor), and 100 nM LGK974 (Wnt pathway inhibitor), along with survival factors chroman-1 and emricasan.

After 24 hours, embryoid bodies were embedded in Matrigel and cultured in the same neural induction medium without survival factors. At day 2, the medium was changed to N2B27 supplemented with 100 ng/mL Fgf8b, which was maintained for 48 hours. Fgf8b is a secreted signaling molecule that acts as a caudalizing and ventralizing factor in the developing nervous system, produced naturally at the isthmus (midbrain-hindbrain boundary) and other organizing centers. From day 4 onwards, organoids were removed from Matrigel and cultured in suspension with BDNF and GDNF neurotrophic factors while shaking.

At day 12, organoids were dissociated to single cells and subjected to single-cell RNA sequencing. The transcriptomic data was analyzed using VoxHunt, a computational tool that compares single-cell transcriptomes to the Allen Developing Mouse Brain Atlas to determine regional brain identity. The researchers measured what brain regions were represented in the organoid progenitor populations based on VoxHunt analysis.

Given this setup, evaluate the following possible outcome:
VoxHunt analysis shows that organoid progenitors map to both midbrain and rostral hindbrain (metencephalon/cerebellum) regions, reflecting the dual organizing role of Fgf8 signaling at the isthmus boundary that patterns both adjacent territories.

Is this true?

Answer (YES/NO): NO